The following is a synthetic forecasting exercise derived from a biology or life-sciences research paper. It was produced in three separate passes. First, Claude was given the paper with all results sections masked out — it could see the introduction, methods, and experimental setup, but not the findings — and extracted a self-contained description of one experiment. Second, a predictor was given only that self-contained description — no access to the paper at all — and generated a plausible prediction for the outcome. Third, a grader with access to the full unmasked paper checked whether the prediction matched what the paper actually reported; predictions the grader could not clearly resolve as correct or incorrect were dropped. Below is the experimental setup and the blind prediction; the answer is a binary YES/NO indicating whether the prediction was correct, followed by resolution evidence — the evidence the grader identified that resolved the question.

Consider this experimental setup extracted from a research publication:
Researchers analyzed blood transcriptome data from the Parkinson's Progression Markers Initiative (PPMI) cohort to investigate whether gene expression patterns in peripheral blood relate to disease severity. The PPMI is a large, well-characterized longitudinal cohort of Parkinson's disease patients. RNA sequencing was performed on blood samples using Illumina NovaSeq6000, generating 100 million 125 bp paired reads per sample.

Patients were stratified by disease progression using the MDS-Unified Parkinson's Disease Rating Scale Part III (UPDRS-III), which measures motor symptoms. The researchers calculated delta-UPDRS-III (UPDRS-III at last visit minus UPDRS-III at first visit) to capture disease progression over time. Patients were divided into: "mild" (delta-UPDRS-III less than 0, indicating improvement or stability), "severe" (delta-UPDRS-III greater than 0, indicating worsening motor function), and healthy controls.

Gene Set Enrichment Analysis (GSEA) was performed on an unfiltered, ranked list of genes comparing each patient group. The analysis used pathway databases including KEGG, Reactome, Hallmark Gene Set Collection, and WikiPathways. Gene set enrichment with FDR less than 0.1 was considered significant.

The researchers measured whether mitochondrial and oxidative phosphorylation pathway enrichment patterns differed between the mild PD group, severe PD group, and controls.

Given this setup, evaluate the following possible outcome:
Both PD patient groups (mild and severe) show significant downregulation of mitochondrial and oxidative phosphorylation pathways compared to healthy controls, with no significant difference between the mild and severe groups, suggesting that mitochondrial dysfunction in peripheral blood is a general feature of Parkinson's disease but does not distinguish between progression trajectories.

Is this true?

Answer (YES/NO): NO